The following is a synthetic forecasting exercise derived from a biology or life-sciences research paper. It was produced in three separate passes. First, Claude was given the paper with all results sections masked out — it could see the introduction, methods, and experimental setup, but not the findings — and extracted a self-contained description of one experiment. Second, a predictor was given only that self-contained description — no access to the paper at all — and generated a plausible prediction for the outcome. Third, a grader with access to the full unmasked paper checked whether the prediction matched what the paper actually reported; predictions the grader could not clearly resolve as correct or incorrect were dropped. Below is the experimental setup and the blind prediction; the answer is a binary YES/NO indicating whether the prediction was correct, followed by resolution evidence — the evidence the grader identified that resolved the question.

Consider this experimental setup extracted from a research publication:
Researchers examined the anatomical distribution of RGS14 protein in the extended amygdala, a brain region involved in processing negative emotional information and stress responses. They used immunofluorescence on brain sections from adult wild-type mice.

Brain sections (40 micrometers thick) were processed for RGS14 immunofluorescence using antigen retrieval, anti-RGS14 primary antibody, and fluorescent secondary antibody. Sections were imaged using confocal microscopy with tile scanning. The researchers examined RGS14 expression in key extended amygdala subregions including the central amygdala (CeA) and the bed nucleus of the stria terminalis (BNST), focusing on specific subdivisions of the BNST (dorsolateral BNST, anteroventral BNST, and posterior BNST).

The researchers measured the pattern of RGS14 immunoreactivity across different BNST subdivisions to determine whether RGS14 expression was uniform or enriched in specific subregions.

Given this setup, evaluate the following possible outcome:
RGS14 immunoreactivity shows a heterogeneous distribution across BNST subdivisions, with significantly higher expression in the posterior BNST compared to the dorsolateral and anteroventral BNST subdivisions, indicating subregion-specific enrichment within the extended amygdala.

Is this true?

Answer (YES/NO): NO